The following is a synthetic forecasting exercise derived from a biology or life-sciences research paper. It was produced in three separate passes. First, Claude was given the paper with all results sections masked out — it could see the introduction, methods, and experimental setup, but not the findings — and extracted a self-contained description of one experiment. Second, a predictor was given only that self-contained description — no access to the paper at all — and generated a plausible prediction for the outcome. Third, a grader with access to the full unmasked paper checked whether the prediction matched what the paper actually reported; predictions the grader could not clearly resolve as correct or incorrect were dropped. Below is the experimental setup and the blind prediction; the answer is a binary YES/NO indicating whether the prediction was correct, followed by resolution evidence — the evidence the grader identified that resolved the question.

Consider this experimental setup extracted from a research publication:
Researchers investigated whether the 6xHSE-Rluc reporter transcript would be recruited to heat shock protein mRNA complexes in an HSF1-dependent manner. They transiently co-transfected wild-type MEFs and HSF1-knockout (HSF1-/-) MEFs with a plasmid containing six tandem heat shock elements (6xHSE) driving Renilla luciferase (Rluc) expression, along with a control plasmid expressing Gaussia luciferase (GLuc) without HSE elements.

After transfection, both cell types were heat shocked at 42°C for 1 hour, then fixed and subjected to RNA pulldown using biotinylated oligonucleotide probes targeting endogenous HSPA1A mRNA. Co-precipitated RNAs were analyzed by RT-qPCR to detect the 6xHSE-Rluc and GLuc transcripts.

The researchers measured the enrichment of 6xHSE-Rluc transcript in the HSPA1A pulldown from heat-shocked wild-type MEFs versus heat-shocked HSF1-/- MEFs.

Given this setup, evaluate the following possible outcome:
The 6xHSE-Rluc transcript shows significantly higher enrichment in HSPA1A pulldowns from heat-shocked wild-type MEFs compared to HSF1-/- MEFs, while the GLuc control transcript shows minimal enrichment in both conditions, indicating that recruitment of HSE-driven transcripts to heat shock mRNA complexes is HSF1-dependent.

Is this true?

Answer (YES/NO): YES